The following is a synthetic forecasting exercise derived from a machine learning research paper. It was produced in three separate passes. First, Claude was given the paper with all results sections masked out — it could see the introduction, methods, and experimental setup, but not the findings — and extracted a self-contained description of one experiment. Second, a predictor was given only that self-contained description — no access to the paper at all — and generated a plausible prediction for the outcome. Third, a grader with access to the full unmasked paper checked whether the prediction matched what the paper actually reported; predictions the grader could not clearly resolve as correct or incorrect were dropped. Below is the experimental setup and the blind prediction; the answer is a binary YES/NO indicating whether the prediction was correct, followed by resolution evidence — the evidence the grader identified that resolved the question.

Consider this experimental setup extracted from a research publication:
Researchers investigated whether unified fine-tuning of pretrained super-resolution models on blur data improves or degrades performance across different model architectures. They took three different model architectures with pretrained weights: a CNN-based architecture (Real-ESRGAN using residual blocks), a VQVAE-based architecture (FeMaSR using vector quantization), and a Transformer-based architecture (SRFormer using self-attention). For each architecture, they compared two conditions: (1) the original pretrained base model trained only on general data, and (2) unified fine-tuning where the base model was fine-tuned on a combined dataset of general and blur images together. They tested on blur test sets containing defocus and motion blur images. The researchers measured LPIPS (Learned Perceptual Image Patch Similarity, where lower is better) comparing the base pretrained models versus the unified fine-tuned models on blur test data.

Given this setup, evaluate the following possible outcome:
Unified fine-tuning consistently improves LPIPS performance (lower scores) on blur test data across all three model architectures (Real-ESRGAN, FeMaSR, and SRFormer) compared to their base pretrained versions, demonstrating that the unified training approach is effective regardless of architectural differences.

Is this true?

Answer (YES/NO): NO